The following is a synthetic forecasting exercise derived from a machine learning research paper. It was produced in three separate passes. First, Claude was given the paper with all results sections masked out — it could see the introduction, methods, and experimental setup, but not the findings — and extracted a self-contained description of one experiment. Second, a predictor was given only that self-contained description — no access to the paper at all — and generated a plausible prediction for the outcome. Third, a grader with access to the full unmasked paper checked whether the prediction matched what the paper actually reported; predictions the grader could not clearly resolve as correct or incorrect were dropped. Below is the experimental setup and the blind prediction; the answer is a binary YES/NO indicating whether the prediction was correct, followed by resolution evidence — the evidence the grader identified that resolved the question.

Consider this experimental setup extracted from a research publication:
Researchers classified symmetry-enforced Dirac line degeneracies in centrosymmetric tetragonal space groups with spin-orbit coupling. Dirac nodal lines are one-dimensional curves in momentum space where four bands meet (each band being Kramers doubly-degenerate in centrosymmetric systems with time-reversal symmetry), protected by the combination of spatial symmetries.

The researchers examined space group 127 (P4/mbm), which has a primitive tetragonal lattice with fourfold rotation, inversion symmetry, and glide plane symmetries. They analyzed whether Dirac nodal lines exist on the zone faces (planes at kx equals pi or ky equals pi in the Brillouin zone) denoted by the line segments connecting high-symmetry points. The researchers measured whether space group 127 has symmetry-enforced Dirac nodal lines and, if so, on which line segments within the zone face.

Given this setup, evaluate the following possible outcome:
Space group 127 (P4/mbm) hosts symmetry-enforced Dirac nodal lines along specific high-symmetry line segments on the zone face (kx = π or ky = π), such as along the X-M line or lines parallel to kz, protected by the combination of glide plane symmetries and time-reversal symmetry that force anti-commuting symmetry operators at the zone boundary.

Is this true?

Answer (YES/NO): YES